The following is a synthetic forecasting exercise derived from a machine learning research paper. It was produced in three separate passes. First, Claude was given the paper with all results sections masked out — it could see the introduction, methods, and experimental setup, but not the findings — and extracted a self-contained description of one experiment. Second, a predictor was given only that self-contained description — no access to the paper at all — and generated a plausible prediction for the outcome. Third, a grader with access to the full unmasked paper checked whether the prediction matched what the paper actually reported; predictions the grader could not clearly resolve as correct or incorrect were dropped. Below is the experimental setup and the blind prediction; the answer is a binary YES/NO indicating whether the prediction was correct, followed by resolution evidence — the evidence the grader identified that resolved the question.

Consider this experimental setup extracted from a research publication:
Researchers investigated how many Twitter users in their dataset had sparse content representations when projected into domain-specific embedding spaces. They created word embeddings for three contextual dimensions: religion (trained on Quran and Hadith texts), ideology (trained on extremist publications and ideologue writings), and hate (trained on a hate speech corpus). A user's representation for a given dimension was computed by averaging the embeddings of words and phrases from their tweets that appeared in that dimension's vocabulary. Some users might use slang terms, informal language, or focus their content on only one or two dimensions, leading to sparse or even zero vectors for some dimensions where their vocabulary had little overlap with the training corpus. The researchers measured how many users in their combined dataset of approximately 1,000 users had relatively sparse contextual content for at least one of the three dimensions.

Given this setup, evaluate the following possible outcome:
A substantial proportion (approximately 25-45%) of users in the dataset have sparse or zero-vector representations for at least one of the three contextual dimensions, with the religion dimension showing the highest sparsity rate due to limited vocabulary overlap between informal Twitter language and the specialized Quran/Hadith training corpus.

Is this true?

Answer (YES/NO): NO